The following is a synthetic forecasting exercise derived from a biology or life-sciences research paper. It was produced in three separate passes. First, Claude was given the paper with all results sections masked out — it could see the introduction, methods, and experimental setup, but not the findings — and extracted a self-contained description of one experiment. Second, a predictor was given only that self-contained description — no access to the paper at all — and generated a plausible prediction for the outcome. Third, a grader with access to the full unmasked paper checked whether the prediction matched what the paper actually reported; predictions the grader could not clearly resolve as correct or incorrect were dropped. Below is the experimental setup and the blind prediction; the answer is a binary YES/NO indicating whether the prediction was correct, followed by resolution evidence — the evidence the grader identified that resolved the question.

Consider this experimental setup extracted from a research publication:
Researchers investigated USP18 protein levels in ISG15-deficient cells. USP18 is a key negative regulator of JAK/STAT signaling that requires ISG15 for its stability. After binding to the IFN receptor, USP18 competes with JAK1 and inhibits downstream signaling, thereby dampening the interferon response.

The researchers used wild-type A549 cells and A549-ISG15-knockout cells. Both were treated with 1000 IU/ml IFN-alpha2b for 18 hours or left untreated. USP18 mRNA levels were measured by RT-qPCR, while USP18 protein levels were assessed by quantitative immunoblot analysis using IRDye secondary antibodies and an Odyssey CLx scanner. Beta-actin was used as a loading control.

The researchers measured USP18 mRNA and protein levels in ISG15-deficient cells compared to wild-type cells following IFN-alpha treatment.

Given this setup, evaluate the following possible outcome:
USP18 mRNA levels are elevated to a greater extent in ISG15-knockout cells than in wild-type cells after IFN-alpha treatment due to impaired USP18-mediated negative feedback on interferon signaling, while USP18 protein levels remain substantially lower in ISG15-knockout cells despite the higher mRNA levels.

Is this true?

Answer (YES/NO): YES